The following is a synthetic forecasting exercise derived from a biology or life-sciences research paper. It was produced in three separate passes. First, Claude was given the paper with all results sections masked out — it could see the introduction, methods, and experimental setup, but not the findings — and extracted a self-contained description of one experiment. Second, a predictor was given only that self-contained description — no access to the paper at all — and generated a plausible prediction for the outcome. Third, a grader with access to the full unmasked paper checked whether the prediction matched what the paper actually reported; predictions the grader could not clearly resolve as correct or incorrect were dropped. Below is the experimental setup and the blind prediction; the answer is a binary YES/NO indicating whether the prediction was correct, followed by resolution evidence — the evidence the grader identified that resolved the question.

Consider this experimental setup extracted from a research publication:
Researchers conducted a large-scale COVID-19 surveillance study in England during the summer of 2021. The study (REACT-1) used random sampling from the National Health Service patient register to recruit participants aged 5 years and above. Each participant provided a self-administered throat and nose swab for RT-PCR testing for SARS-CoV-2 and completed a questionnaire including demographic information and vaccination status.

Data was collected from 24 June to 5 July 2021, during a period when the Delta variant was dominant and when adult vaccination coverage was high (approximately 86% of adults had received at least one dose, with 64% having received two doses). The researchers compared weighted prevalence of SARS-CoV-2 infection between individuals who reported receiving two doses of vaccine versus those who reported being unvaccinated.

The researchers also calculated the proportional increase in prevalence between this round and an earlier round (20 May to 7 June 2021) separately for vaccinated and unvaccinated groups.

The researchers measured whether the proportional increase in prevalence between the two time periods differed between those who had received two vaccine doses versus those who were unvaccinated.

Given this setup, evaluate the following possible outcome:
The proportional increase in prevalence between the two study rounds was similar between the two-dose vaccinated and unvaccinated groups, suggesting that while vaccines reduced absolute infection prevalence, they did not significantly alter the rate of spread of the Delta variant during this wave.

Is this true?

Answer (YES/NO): YES